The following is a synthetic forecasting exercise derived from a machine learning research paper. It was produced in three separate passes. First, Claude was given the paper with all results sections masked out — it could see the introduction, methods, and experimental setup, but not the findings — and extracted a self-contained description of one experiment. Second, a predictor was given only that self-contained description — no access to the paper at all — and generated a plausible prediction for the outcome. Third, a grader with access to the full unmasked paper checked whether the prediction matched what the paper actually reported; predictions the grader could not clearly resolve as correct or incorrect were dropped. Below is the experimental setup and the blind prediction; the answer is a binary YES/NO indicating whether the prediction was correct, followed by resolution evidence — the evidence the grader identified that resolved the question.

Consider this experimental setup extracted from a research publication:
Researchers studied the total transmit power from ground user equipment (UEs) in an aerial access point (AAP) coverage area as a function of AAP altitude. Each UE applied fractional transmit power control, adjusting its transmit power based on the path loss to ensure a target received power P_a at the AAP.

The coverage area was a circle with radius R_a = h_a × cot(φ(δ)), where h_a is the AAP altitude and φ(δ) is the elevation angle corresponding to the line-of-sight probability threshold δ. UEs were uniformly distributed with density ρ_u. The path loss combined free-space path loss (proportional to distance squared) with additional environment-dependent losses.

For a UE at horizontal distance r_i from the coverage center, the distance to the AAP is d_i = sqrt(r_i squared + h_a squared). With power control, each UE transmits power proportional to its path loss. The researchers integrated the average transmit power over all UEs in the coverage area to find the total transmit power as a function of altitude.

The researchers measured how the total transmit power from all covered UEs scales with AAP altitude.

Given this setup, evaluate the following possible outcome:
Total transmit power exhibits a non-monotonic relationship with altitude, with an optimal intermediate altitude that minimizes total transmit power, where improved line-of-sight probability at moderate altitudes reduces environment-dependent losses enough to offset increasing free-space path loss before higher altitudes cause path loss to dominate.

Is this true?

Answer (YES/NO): NO